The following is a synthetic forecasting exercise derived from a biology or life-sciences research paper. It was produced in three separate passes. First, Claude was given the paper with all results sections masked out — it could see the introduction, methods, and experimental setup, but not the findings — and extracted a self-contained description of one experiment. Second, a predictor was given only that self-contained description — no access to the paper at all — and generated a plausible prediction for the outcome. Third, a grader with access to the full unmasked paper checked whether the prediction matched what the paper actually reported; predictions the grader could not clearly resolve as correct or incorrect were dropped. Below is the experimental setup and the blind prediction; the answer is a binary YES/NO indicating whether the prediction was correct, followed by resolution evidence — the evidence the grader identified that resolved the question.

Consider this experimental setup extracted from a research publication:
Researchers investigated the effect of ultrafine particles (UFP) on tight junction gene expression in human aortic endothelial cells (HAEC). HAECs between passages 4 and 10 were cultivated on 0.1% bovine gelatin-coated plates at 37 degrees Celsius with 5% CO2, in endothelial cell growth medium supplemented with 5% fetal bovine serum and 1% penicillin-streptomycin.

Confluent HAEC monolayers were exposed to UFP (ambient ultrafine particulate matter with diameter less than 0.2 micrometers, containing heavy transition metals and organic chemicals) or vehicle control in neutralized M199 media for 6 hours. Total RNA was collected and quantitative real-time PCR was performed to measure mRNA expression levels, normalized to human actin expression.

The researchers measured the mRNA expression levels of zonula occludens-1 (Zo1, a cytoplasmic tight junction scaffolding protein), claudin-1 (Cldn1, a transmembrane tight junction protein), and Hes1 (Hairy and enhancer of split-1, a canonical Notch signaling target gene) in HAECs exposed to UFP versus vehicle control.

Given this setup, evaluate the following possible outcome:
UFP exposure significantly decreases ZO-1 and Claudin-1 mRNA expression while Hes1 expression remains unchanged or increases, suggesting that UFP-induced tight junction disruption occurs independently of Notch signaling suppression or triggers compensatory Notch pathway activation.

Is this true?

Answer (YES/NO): NO